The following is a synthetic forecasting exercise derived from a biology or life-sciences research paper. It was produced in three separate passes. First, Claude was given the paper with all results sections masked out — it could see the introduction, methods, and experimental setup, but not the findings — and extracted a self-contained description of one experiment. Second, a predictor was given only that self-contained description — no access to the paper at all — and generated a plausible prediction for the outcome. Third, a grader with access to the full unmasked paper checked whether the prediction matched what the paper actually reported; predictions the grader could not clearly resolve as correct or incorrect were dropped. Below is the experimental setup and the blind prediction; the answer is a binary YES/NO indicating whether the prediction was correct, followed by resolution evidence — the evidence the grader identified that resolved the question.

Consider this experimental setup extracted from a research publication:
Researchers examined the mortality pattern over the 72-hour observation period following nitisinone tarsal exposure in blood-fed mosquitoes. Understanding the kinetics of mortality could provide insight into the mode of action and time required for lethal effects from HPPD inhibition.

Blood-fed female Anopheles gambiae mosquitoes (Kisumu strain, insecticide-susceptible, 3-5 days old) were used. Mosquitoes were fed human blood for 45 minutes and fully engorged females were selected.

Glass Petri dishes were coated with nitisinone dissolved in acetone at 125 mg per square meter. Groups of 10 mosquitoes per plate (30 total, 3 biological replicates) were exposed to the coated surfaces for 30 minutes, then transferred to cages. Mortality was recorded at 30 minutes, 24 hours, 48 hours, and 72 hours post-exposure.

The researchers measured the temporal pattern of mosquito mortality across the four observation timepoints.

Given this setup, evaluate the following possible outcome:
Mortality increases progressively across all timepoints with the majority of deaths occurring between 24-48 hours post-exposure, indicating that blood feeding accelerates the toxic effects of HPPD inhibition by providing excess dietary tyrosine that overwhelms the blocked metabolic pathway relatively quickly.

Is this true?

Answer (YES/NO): NO